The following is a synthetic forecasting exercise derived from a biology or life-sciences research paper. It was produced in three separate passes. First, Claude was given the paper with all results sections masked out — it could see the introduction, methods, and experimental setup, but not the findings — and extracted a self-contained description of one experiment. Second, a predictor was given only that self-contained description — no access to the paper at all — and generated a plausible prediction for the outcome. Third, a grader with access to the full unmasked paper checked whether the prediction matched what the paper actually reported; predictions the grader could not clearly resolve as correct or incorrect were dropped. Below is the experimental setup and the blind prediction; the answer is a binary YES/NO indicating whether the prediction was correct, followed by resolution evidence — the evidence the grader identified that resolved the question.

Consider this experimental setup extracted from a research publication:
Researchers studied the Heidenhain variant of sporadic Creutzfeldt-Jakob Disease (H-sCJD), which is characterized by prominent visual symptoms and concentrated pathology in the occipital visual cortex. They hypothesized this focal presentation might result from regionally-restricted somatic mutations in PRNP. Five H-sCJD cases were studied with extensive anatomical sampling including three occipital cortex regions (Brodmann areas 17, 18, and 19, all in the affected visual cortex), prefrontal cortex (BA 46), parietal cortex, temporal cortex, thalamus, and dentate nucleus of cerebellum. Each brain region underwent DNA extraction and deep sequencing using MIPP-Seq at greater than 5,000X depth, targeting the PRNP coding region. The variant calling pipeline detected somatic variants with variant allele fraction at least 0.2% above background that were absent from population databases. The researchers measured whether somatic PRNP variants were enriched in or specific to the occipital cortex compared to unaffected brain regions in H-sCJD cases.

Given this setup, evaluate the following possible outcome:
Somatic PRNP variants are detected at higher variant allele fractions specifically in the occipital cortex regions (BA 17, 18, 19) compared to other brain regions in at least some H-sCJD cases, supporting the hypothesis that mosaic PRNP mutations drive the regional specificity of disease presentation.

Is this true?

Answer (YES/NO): NO